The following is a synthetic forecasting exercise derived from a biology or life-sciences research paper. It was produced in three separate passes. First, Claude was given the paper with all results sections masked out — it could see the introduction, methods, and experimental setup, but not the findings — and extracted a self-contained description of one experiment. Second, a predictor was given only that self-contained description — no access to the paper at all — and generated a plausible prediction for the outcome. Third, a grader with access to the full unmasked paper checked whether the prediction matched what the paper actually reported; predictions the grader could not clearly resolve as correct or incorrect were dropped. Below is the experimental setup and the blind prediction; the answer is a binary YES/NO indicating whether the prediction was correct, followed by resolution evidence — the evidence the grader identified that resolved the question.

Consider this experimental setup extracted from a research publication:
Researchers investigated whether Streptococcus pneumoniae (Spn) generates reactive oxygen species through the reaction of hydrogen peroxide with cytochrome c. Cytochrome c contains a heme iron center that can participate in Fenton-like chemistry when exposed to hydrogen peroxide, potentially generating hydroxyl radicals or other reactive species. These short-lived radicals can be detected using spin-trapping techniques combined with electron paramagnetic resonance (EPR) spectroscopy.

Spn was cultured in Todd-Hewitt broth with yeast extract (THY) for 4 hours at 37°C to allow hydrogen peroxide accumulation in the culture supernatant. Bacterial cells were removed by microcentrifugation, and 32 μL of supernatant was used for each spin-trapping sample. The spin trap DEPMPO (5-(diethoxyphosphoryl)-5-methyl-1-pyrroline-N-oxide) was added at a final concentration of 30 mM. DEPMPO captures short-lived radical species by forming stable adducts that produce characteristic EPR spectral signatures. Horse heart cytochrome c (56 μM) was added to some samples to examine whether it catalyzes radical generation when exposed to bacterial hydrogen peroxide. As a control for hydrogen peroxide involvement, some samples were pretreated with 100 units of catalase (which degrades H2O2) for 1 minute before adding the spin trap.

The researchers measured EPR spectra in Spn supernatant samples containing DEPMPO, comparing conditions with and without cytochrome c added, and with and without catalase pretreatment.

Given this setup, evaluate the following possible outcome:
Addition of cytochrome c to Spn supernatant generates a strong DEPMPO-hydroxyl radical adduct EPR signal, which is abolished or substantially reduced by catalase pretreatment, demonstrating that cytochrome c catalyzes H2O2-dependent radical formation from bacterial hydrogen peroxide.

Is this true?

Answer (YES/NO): NO